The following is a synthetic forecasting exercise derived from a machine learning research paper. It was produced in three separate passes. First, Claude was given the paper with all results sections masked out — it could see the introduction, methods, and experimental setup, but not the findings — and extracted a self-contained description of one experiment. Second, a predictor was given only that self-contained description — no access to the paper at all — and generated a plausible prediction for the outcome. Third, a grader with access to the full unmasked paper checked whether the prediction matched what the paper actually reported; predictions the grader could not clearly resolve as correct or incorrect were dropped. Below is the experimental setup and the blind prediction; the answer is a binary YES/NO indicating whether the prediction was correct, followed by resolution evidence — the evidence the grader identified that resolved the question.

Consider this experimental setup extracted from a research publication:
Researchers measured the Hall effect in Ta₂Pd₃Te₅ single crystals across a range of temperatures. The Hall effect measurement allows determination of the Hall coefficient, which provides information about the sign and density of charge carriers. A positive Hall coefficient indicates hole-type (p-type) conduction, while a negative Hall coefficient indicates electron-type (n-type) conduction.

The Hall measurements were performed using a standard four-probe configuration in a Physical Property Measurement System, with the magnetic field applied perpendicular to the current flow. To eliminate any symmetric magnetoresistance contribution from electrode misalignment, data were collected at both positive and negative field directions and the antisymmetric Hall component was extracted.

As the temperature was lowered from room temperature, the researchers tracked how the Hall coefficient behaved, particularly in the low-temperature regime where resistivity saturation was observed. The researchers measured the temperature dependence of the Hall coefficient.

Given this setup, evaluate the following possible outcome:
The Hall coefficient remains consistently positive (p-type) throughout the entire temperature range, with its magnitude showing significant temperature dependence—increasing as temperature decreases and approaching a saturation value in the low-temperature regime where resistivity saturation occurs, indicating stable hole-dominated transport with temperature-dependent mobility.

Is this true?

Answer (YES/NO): NO